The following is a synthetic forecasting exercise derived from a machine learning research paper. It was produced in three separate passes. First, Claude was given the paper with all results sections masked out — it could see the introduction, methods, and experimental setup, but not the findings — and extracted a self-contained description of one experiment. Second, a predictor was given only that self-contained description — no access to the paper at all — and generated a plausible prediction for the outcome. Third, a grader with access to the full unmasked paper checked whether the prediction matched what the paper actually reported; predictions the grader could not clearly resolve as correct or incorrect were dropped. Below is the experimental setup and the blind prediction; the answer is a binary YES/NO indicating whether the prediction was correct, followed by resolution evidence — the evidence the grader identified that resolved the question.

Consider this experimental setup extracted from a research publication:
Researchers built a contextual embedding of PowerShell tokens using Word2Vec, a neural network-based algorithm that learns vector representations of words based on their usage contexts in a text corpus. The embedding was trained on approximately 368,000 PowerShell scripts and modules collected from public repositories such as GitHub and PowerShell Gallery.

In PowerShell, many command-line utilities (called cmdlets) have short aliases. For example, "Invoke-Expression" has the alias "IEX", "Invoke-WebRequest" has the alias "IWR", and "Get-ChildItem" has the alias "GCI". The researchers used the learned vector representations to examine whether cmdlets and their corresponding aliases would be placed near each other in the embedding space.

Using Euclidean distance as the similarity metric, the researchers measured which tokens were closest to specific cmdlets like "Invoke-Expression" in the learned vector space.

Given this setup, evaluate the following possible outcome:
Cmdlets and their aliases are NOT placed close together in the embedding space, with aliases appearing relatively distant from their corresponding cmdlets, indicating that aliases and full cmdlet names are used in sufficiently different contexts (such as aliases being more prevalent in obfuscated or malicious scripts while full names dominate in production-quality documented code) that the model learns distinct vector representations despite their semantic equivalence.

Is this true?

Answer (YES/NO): NO